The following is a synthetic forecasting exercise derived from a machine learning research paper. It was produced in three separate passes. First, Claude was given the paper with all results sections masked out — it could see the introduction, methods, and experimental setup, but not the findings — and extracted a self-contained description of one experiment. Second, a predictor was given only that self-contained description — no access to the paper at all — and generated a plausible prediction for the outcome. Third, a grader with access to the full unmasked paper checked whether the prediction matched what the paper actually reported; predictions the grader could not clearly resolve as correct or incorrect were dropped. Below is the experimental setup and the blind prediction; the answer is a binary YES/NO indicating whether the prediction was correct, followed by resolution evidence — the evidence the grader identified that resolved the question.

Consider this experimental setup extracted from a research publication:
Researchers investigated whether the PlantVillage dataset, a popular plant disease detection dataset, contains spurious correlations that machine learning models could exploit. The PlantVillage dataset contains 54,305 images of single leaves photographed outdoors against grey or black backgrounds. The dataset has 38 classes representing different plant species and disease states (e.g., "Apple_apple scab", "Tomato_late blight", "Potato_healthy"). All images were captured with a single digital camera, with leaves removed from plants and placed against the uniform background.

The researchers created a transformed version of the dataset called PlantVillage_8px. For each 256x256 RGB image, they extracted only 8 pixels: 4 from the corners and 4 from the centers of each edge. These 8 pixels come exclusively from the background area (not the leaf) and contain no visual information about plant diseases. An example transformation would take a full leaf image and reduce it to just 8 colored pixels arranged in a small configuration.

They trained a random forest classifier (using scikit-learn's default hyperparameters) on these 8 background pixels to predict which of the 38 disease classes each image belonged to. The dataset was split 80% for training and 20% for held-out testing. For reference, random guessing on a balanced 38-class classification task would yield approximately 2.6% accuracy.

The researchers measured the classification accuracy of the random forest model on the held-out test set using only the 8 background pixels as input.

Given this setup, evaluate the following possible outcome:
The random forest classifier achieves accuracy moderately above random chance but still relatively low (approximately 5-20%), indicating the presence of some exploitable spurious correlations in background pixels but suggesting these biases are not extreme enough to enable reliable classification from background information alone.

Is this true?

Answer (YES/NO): NO